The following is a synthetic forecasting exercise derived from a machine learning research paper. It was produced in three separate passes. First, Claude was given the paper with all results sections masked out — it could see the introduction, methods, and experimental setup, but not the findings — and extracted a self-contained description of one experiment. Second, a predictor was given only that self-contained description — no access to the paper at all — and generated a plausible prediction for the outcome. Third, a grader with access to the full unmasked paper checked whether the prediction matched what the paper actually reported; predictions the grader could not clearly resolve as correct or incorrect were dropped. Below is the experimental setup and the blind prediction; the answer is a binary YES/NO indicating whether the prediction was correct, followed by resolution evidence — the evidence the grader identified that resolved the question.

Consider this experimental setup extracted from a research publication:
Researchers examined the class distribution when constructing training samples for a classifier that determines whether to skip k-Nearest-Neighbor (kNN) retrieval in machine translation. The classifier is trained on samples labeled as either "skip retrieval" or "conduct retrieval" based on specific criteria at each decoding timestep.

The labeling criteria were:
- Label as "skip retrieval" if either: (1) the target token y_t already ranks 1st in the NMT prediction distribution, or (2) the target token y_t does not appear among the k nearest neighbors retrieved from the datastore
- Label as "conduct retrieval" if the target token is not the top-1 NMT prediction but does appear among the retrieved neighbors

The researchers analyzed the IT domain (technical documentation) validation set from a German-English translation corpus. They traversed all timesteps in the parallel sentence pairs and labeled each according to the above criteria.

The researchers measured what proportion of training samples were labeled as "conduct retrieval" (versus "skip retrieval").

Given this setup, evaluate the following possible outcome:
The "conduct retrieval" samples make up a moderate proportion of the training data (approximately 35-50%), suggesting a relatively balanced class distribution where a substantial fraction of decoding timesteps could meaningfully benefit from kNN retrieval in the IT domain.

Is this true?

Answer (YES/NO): NO